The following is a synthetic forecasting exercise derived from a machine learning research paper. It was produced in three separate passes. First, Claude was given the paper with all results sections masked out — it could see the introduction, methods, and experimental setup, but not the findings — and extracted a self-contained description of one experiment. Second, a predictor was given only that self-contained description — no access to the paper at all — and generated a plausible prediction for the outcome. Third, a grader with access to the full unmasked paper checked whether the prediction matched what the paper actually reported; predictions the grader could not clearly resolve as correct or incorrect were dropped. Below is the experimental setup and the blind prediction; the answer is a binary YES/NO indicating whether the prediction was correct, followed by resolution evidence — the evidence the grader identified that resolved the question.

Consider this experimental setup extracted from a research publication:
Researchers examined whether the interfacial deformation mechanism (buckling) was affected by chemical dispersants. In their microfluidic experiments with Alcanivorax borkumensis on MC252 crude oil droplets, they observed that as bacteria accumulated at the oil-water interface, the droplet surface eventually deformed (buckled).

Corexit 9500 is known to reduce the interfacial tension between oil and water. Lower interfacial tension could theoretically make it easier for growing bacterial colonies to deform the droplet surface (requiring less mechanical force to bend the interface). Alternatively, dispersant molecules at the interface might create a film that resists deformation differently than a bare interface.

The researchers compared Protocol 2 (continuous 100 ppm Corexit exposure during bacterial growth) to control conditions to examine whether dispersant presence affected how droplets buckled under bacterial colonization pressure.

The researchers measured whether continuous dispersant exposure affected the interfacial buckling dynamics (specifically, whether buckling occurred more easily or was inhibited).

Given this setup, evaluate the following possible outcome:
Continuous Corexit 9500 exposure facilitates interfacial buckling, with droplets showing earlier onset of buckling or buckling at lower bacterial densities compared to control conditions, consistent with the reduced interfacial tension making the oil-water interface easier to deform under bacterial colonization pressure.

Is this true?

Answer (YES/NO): NO